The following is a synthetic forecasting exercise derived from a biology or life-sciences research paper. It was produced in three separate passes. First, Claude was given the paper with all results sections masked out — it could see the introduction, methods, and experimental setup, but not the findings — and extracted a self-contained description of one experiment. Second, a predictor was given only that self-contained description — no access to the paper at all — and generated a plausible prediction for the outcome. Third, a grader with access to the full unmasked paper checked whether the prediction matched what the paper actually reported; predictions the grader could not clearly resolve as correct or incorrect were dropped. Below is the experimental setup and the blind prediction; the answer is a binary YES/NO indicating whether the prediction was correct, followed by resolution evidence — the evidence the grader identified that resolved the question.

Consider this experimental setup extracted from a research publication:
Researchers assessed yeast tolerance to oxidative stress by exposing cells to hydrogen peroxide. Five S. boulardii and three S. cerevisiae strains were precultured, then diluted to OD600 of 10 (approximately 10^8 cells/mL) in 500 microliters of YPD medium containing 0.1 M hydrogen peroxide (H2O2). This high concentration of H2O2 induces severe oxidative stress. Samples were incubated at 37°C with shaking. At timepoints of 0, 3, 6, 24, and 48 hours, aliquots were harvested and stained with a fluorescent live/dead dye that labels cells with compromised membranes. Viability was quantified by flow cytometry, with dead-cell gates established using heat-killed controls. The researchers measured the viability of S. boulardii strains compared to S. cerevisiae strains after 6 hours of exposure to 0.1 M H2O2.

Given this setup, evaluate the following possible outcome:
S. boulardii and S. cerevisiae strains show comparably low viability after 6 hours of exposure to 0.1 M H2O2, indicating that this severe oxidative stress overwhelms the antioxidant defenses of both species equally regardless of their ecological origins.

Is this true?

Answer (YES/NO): NO